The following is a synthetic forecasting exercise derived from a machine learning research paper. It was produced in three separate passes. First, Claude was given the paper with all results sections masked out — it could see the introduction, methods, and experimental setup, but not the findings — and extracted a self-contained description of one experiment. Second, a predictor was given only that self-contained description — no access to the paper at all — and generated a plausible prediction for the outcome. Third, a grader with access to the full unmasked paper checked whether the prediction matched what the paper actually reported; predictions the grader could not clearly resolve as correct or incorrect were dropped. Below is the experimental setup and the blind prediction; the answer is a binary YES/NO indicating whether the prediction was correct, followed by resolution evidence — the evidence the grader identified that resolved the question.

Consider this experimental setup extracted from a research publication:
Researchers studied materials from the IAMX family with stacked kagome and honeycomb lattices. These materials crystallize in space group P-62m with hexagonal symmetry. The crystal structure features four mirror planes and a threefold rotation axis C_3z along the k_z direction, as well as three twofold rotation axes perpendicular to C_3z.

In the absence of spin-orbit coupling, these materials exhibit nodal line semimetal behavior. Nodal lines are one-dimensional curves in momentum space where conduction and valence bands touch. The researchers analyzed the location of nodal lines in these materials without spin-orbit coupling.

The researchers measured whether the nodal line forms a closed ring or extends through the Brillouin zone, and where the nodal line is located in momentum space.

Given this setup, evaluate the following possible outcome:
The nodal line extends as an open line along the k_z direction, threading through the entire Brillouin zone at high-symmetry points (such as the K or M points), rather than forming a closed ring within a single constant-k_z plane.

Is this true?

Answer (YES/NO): NO